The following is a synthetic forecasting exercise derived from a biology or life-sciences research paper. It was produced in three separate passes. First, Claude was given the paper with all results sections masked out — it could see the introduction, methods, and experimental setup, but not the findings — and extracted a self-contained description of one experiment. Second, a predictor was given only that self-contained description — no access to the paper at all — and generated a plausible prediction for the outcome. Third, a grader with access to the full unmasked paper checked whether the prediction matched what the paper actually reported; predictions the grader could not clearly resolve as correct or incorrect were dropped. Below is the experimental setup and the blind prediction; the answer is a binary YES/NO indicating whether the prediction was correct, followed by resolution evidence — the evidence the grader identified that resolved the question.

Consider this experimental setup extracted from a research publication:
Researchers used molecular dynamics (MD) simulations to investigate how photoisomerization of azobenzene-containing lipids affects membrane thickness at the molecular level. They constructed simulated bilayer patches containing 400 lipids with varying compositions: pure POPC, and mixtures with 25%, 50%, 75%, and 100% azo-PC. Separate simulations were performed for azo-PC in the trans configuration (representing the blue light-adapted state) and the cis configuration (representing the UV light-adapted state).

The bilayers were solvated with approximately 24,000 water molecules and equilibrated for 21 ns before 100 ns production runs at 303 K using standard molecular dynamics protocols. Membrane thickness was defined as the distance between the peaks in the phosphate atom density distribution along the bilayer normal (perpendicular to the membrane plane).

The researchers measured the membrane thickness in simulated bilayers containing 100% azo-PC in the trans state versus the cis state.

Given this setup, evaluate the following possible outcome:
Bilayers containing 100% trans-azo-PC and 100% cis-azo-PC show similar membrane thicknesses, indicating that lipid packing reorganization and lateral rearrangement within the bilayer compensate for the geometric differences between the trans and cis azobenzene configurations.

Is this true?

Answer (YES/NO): NO